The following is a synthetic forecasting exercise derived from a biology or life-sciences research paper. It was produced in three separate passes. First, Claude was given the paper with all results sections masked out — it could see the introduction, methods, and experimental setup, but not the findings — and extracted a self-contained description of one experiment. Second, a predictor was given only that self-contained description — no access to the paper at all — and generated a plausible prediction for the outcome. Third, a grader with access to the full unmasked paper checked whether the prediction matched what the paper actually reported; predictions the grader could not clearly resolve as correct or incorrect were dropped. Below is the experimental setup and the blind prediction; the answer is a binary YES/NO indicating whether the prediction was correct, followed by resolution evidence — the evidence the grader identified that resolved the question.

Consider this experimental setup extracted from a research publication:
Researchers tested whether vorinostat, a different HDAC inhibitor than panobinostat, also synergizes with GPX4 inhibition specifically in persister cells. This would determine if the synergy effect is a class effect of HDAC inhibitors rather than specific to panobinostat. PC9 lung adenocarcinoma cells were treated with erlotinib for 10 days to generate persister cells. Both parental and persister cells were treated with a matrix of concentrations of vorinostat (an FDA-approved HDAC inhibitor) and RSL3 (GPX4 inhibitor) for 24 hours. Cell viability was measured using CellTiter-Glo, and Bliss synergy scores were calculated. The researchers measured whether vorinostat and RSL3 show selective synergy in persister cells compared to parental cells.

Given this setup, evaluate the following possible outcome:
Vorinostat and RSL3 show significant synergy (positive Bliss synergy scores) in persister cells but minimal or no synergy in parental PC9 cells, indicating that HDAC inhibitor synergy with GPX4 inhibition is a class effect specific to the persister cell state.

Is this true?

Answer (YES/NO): YES